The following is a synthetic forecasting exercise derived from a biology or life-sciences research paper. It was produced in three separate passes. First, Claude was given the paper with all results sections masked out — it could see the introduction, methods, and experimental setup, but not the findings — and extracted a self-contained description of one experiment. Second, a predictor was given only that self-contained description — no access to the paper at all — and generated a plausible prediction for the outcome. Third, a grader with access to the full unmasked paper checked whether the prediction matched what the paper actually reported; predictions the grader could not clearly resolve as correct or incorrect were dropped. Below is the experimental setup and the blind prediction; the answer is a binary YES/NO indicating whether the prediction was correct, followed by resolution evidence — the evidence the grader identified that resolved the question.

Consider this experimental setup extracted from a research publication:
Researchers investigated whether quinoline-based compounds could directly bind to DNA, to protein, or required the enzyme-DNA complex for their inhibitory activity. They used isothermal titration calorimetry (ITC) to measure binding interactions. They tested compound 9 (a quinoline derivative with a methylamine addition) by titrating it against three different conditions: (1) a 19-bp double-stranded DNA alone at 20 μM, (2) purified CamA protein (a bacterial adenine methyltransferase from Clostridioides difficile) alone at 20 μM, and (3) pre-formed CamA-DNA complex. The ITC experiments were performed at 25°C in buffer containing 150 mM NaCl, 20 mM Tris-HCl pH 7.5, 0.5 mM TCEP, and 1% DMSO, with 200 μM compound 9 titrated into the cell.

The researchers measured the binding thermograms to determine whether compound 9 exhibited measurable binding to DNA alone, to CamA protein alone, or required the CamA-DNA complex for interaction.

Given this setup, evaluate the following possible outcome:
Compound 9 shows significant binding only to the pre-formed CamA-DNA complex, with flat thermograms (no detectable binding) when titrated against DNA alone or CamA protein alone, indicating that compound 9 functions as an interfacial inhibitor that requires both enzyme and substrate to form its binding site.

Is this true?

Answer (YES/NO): YES